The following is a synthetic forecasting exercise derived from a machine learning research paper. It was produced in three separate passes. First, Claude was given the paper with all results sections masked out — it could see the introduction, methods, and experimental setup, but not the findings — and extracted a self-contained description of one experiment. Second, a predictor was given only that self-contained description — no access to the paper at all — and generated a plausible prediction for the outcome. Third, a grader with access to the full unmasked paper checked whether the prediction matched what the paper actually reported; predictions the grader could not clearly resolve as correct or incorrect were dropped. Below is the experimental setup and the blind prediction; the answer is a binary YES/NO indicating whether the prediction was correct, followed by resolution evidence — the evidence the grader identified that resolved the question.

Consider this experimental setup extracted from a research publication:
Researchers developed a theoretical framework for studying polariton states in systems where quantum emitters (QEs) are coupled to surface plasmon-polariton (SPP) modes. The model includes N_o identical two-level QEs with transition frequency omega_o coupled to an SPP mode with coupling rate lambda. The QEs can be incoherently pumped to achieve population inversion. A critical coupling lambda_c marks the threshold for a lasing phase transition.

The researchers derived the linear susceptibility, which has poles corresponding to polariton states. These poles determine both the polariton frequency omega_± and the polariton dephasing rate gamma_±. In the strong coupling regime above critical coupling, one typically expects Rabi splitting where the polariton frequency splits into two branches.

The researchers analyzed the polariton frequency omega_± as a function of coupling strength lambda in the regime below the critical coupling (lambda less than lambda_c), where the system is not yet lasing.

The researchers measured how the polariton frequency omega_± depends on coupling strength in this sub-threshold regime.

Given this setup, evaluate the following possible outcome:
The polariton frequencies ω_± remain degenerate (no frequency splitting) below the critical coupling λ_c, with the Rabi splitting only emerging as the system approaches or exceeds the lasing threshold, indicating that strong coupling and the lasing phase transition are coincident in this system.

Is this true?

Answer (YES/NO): NO